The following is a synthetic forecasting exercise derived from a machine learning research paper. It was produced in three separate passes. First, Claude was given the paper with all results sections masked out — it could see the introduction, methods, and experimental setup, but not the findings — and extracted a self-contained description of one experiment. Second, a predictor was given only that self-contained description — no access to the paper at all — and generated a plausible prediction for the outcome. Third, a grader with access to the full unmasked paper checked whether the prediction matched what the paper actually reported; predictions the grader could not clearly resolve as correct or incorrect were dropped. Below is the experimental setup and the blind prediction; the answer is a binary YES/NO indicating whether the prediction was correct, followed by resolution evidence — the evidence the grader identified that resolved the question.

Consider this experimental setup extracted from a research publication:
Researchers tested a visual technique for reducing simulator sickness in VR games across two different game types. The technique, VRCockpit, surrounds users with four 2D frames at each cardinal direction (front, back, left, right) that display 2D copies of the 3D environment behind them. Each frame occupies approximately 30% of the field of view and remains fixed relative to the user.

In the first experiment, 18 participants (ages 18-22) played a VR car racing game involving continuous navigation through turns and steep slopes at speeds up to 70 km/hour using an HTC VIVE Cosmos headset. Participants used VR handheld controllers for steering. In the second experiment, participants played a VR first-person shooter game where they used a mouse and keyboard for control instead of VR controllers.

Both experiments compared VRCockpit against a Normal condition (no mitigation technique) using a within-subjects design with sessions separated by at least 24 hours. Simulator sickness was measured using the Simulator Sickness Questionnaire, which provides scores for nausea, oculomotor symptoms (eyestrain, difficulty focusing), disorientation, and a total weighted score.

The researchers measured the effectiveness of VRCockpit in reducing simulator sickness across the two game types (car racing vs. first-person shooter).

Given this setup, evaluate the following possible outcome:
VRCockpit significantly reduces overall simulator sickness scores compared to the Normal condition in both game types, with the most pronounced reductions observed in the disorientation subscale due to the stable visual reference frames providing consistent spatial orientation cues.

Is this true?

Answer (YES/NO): NO